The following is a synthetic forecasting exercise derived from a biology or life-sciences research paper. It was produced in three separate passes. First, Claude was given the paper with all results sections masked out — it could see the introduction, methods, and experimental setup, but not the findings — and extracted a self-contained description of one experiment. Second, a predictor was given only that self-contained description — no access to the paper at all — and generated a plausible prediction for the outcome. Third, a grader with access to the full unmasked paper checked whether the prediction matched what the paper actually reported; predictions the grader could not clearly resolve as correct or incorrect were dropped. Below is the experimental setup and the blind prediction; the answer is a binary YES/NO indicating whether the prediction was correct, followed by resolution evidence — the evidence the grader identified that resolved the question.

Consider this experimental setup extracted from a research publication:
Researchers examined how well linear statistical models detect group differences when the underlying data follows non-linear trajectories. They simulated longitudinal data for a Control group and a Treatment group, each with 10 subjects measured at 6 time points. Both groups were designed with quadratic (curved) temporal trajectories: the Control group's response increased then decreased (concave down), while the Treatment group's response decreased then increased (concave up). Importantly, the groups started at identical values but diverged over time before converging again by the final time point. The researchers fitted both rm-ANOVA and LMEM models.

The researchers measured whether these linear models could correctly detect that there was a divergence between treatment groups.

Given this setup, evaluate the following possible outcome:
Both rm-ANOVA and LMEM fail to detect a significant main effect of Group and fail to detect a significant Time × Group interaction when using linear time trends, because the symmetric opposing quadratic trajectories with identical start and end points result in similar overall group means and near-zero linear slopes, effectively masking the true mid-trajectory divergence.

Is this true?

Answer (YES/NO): NO